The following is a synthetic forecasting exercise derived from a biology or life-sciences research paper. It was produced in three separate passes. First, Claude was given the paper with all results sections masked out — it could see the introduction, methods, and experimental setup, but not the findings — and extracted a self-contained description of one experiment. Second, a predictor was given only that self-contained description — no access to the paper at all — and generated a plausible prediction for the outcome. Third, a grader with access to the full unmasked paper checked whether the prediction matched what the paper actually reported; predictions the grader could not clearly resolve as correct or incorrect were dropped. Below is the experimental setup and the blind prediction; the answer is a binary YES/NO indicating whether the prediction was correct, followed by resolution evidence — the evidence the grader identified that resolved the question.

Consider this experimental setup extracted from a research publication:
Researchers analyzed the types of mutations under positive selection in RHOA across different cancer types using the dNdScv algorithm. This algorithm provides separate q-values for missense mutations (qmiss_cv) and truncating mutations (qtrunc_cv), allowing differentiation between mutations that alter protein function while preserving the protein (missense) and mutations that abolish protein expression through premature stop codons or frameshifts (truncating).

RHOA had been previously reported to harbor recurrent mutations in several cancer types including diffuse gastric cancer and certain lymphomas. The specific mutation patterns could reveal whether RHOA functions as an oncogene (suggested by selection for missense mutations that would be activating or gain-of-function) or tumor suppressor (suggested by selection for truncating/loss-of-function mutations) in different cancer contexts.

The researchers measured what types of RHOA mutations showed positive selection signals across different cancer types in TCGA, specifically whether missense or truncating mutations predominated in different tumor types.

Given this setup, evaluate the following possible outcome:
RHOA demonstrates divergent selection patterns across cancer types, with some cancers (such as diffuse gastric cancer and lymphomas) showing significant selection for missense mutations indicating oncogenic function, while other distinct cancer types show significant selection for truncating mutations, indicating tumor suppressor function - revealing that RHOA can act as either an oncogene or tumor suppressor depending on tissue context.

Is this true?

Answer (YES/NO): NO